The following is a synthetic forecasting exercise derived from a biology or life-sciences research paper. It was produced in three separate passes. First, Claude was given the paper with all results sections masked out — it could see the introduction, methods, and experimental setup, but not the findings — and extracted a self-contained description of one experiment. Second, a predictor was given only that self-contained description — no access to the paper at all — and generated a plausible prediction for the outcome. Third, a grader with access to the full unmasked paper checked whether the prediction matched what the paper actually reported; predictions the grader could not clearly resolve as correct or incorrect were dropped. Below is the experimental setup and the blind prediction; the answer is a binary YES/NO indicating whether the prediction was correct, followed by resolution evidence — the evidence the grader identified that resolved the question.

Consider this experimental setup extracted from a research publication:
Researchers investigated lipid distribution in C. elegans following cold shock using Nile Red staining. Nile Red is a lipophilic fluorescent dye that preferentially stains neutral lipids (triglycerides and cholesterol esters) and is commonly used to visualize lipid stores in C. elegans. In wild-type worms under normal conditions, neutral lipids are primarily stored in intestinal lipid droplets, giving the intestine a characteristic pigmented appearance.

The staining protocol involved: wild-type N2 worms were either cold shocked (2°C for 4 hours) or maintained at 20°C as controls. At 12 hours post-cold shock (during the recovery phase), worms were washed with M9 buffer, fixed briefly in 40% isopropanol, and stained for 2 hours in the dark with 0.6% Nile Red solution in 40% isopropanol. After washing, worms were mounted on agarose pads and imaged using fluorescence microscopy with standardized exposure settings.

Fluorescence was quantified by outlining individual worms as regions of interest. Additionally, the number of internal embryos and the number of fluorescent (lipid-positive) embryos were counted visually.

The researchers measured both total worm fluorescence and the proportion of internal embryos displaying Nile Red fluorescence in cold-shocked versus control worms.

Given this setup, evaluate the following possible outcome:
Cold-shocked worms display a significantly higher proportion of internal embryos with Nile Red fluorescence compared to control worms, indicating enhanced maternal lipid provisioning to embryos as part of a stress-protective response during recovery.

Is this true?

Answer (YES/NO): YES